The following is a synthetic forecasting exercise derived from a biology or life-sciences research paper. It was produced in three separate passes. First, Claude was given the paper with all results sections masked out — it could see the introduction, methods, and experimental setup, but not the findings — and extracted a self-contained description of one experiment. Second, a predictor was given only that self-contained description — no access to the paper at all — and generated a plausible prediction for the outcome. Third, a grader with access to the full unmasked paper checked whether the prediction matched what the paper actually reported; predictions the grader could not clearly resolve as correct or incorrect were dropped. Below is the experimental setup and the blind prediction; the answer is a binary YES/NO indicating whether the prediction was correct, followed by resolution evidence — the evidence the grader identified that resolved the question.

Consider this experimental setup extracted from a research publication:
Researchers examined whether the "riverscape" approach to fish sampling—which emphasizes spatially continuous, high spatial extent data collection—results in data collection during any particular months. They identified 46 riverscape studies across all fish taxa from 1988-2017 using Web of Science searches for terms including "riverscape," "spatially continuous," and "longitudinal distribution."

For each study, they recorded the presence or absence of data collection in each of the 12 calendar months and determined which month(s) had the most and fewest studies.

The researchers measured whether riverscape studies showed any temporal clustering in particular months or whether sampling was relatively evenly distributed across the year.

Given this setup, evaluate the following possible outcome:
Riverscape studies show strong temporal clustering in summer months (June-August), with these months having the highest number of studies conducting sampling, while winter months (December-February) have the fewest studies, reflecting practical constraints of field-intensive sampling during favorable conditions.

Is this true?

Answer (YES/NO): YES